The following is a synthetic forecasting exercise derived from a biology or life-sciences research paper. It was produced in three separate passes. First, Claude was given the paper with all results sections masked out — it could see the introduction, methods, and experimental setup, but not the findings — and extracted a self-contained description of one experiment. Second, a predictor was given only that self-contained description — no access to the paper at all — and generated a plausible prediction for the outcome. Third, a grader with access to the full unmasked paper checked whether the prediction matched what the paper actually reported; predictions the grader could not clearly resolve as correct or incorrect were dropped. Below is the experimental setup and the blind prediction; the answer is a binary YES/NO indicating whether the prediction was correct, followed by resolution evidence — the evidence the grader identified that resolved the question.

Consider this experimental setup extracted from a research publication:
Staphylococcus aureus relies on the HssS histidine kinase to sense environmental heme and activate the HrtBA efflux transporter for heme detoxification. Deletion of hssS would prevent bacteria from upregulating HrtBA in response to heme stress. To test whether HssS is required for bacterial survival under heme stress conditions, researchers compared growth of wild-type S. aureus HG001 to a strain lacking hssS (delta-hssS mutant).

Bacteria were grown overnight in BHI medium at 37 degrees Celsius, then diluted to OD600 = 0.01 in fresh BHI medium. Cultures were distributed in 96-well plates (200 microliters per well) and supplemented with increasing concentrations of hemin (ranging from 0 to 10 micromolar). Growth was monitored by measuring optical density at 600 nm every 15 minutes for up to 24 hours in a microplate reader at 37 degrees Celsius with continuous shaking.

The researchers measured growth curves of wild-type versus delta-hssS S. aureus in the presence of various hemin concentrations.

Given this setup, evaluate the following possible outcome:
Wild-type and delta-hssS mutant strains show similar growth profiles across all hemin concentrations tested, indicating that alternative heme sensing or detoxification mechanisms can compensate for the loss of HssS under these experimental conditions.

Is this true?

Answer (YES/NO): NO